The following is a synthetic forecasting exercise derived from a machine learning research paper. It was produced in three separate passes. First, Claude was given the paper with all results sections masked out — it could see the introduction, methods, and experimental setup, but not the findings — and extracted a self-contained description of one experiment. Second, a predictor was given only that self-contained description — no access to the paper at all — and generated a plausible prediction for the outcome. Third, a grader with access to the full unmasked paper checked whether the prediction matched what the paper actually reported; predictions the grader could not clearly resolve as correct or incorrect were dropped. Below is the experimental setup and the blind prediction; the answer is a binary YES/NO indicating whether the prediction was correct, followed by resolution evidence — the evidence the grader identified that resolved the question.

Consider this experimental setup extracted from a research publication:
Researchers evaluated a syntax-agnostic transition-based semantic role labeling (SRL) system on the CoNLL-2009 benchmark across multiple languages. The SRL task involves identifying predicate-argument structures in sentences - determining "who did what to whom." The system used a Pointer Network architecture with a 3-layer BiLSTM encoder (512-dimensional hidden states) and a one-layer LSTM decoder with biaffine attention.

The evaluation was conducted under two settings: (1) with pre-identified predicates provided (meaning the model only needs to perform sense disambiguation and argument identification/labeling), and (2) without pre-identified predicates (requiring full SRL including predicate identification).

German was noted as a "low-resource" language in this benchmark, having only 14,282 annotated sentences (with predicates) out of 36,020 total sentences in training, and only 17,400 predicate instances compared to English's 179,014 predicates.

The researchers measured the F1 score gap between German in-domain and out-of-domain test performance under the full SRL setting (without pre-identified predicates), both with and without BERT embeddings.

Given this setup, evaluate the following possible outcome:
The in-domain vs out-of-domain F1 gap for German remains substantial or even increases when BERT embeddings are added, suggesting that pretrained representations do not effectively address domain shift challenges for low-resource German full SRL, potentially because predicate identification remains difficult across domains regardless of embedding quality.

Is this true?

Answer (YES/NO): YES